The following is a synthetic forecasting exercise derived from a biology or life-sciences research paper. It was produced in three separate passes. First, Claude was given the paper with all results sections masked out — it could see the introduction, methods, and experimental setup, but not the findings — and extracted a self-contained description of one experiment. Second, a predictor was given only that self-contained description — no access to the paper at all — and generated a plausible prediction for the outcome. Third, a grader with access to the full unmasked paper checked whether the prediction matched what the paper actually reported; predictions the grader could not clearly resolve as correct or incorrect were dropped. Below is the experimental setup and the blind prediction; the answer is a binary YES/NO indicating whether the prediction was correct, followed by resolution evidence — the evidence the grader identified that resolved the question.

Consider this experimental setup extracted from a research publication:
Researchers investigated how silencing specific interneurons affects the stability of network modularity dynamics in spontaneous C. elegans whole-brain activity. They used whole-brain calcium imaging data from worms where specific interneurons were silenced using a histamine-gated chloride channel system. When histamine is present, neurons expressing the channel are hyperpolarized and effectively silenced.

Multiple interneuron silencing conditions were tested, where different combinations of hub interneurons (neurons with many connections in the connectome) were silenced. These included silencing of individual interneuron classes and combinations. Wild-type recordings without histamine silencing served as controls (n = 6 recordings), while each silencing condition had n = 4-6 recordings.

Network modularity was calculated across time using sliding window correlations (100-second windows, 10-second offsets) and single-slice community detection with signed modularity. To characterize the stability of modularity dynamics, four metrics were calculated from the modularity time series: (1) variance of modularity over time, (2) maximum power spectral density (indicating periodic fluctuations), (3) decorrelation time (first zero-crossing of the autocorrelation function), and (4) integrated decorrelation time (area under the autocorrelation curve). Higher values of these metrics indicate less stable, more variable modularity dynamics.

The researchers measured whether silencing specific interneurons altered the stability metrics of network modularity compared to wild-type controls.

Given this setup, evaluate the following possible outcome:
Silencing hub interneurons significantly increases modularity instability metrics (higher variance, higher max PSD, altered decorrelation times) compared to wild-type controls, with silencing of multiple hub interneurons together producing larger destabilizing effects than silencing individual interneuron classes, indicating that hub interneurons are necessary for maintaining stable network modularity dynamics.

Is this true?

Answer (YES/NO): NO